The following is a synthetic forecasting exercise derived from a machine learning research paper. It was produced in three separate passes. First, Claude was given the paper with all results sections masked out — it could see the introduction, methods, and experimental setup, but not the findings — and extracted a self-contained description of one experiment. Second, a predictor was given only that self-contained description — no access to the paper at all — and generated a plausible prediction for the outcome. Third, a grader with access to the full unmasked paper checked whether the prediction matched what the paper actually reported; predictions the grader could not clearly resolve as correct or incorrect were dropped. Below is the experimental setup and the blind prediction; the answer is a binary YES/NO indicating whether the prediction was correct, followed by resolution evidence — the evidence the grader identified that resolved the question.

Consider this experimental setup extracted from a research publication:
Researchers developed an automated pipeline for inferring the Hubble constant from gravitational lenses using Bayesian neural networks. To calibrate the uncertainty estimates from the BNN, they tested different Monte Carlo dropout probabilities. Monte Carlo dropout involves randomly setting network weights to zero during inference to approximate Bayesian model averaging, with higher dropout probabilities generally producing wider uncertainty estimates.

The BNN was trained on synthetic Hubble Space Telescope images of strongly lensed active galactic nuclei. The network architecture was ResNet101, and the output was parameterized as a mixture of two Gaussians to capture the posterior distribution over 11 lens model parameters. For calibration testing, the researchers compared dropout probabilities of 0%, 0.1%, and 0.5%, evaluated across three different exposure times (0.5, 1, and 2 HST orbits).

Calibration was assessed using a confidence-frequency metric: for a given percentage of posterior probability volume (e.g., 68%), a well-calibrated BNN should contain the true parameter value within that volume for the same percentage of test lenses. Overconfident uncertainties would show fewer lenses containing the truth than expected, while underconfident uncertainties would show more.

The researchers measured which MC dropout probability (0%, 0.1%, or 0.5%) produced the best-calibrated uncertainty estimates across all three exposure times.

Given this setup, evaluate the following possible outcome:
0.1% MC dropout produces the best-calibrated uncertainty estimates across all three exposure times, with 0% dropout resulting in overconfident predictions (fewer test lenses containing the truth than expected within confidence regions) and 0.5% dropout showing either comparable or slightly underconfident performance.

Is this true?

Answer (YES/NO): NO